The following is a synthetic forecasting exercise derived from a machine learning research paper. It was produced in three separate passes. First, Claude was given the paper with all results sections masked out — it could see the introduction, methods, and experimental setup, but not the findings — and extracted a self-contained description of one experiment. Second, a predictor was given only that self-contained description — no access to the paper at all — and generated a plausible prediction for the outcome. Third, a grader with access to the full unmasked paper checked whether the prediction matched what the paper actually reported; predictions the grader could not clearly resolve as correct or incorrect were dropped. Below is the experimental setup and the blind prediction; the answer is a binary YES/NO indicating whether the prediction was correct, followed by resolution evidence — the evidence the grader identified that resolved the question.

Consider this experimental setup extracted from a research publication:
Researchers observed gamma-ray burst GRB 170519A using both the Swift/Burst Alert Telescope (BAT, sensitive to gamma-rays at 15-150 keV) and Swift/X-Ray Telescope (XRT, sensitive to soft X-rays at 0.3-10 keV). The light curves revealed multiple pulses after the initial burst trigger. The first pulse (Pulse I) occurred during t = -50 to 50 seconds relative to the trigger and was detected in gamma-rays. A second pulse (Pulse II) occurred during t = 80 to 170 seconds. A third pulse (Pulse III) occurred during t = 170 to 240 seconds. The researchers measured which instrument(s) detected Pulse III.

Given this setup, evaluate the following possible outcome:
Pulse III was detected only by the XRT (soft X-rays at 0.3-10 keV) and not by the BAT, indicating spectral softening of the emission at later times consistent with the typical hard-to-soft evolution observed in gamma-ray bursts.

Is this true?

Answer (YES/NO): NO